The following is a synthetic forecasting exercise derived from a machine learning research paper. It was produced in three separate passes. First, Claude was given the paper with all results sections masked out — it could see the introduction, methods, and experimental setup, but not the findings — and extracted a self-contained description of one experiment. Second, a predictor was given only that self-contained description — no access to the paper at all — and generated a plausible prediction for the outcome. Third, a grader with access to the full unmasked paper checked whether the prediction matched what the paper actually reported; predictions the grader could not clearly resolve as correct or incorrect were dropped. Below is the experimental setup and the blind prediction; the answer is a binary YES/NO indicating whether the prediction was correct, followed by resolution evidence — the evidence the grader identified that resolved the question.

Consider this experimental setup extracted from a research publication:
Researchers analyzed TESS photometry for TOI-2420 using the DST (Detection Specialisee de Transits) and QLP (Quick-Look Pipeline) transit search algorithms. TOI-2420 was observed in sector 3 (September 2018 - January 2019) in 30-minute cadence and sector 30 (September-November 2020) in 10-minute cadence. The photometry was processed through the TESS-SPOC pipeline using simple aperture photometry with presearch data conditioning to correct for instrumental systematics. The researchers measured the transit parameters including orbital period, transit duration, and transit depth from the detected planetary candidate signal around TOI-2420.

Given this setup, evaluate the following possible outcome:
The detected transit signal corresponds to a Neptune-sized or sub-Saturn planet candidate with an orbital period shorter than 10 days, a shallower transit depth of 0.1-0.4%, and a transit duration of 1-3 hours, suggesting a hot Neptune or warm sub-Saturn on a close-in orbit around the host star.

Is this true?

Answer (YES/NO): NO